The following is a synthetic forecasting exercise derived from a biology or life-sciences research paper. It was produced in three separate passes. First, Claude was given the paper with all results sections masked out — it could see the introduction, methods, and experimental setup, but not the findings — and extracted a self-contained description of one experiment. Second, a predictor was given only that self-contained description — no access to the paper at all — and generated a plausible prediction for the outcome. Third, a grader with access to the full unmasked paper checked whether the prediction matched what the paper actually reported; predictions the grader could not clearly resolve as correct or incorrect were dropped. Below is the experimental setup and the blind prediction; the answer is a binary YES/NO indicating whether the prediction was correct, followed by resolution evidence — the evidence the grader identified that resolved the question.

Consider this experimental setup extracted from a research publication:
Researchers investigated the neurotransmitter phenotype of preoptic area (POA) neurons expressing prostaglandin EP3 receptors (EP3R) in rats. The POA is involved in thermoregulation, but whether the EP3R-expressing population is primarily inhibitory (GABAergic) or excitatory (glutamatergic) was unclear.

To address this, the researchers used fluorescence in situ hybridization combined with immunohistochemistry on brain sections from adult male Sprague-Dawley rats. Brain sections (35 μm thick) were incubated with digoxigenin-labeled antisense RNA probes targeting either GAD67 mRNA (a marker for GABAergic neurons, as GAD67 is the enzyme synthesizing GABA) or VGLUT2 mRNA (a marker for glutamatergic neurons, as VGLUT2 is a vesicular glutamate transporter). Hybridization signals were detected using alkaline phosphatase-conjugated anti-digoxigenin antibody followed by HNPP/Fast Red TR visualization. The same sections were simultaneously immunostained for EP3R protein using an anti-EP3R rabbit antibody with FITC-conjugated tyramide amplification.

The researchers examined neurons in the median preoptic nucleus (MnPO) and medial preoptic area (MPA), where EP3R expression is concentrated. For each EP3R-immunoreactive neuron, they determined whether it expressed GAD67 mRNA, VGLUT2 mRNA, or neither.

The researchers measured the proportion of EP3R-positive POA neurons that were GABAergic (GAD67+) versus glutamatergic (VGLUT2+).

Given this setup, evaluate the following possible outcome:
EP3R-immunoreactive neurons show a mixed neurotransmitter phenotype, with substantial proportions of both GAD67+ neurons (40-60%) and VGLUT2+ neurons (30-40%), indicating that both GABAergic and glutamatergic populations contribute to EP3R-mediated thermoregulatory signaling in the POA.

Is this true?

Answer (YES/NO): NO